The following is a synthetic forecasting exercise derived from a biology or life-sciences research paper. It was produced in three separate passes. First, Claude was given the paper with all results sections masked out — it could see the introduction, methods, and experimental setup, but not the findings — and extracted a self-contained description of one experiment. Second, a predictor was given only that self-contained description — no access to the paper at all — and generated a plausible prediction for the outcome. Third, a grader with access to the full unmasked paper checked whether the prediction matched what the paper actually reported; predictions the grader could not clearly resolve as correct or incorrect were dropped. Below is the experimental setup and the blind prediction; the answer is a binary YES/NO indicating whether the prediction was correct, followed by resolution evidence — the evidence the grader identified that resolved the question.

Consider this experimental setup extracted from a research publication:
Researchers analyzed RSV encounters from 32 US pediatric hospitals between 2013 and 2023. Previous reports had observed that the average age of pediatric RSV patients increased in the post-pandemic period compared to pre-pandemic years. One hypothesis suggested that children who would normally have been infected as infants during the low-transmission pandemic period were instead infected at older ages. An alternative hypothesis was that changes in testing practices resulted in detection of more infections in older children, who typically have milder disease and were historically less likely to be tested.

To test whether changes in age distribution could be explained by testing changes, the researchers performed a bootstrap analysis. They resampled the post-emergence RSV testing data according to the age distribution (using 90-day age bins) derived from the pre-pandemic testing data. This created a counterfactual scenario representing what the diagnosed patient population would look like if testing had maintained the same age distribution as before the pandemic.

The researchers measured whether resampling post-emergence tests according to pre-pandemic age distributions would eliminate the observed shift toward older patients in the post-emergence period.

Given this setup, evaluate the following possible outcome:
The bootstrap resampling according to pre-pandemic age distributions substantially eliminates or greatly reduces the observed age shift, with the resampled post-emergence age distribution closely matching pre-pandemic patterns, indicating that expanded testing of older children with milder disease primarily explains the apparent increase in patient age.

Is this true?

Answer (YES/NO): YES